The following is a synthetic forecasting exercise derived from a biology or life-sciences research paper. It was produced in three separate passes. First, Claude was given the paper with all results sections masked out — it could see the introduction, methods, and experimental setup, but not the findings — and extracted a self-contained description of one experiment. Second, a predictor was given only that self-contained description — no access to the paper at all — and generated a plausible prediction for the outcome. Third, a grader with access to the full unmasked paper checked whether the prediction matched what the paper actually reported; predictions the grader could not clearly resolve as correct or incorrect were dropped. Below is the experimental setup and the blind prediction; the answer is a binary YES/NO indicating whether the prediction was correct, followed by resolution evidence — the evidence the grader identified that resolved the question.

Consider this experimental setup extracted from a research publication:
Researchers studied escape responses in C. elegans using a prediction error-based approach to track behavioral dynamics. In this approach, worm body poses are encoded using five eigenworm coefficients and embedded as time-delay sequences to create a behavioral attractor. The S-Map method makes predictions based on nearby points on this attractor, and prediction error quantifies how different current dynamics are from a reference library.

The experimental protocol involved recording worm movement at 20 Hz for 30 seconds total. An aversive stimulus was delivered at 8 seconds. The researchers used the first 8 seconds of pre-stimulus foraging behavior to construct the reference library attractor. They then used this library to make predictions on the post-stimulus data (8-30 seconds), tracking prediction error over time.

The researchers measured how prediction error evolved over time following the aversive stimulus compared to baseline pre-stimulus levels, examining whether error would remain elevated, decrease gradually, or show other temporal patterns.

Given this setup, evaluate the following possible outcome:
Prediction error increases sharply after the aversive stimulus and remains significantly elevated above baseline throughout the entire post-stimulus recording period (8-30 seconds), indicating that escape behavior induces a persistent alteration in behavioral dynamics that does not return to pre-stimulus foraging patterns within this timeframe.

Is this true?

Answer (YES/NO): NO